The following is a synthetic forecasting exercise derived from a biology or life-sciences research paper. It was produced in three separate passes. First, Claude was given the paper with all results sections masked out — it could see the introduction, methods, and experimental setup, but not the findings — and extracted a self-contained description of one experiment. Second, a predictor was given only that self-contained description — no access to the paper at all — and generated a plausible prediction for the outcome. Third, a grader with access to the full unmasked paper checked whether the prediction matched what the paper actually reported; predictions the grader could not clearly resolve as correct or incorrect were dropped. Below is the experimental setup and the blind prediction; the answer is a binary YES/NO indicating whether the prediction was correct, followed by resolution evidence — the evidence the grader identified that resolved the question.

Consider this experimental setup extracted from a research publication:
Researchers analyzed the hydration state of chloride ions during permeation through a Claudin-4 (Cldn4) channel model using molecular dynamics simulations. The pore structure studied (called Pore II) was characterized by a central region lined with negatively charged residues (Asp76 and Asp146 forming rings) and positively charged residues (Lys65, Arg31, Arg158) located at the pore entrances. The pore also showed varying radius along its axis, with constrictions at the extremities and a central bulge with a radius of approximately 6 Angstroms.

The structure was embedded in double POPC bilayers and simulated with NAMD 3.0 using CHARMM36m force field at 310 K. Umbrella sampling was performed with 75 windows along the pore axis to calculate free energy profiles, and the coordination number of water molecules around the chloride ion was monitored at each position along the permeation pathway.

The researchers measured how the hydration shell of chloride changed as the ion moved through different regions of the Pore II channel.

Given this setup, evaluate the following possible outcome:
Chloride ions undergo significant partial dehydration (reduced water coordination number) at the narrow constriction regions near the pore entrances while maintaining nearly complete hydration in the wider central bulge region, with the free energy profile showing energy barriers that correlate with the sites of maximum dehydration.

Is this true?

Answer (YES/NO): NO